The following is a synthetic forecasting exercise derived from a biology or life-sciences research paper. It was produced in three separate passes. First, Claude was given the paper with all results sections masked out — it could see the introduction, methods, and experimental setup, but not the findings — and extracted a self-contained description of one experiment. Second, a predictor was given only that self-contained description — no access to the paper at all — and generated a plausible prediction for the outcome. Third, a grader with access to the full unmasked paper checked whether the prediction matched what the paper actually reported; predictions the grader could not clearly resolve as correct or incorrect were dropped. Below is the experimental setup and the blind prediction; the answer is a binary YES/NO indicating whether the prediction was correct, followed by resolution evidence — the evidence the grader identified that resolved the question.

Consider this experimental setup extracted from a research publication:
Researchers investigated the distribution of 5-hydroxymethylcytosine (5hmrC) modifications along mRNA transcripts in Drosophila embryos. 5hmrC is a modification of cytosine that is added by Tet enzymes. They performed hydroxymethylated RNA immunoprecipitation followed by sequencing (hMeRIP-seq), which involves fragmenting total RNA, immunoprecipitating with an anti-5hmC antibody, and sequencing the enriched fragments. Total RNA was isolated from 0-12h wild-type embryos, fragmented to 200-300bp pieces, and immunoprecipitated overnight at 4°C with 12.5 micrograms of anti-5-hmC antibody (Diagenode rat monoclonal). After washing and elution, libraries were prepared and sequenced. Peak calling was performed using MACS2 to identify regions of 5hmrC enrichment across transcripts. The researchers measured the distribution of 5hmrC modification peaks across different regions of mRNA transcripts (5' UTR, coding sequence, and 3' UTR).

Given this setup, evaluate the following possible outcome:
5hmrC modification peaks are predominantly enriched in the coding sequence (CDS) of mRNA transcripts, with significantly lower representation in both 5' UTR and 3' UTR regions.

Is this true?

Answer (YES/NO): YES